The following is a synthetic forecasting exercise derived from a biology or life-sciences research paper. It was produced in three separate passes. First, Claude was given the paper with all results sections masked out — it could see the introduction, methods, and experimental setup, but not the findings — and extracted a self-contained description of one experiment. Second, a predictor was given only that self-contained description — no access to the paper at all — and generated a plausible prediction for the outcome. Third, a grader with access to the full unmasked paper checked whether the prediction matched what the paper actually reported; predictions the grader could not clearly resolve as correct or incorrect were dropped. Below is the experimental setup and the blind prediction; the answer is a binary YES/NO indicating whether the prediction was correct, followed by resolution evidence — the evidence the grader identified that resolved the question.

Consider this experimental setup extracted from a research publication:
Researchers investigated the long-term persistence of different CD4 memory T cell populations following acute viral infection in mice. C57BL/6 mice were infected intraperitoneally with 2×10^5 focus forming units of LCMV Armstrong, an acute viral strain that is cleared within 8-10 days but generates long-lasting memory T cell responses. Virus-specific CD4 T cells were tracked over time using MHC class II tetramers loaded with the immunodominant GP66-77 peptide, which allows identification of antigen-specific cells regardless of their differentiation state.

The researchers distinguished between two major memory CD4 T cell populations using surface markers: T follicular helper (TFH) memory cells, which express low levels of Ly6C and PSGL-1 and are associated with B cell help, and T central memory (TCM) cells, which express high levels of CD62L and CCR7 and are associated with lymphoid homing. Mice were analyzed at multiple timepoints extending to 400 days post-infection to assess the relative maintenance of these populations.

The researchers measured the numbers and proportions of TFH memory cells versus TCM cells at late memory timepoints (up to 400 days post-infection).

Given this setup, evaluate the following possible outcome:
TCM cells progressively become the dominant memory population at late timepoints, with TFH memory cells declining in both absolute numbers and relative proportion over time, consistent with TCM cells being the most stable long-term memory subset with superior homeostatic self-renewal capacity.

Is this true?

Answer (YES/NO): NO